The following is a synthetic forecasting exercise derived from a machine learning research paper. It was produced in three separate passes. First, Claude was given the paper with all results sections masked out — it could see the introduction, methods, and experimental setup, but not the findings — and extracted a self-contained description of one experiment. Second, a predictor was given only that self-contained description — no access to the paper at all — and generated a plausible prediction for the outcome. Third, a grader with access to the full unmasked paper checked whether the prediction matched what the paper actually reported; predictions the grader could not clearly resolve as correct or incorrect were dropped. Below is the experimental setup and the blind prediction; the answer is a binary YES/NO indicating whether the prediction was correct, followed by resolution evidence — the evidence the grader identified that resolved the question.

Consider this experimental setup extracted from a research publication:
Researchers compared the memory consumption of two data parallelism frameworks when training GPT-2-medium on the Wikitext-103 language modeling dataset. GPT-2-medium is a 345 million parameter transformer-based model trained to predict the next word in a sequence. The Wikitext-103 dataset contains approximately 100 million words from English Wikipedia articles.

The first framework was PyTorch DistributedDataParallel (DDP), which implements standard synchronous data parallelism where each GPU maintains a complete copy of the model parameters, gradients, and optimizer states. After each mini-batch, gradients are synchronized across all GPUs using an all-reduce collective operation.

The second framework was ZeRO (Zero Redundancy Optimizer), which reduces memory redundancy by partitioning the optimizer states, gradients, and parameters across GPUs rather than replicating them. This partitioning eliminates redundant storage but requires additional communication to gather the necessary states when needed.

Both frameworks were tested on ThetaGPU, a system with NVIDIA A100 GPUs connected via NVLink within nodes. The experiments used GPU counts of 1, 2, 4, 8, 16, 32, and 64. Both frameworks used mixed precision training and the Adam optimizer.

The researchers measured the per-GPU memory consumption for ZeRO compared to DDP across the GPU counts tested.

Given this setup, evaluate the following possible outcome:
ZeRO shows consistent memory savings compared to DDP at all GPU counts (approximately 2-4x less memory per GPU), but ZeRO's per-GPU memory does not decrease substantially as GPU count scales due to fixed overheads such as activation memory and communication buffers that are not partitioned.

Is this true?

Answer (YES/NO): NO